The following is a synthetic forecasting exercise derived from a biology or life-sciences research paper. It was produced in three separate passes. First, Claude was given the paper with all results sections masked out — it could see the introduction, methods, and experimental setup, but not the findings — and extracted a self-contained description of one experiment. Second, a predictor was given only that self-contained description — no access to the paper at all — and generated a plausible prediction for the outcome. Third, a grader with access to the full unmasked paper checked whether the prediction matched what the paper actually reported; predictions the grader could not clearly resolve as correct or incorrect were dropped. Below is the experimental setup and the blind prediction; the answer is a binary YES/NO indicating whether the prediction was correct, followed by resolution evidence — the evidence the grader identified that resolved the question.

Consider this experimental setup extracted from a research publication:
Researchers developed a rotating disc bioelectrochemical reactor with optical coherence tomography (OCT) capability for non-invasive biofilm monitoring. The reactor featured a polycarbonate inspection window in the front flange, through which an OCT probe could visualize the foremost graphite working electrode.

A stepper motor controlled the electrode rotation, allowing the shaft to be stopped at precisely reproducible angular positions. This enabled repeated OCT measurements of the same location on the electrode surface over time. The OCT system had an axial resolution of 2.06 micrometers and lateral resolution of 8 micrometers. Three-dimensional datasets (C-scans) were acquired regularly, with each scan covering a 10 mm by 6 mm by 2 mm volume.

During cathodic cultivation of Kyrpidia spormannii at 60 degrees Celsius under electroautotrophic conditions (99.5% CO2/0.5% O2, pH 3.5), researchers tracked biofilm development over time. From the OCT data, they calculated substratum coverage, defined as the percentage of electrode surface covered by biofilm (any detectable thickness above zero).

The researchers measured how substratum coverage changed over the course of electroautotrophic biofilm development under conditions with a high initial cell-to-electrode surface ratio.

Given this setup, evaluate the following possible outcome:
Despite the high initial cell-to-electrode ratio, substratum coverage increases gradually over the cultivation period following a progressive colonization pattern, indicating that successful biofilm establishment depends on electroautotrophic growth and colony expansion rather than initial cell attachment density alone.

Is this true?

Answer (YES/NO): YES